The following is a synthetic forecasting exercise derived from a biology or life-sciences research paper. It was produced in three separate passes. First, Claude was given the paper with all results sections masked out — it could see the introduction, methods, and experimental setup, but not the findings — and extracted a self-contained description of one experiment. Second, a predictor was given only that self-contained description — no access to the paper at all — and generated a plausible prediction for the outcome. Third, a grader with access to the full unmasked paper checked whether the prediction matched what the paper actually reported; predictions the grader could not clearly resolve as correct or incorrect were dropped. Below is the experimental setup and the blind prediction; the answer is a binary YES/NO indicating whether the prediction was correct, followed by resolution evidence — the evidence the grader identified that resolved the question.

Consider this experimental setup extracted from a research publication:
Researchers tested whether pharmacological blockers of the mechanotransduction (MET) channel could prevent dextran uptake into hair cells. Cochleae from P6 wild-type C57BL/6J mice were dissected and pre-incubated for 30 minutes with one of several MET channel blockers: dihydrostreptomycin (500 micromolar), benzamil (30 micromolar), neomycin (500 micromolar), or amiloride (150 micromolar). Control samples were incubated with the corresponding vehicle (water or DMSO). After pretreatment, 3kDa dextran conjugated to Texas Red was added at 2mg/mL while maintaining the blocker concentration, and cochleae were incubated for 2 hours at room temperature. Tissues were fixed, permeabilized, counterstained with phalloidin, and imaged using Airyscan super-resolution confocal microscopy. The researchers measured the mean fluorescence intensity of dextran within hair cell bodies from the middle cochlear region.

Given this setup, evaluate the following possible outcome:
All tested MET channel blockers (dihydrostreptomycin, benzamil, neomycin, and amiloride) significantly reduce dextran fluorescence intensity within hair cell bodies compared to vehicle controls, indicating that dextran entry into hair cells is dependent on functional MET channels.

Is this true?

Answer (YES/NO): YES